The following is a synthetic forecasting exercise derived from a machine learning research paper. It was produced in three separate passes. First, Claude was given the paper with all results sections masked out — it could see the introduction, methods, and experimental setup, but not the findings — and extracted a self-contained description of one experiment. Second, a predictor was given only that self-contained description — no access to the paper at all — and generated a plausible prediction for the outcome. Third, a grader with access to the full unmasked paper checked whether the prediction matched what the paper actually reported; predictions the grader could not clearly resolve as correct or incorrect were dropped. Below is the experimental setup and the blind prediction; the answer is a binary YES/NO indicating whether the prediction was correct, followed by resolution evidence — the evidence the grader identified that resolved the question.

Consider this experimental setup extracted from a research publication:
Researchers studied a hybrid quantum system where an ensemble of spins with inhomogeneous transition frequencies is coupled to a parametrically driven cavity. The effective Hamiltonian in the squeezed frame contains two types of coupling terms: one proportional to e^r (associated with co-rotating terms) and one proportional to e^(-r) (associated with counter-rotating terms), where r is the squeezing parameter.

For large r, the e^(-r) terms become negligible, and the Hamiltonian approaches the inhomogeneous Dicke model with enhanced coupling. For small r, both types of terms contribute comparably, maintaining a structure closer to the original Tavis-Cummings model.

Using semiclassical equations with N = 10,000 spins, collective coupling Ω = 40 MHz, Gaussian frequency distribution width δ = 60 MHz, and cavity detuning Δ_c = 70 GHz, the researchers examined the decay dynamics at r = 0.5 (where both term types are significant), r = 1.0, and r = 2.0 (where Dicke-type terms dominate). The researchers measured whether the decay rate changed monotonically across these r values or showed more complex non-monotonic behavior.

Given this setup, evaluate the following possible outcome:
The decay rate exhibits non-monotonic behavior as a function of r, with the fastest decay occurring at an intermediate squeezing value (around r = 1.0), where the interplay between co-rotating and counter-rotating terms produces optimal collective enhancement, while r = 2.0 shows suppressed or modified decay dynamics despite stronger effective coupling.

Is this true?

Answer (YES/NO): NO